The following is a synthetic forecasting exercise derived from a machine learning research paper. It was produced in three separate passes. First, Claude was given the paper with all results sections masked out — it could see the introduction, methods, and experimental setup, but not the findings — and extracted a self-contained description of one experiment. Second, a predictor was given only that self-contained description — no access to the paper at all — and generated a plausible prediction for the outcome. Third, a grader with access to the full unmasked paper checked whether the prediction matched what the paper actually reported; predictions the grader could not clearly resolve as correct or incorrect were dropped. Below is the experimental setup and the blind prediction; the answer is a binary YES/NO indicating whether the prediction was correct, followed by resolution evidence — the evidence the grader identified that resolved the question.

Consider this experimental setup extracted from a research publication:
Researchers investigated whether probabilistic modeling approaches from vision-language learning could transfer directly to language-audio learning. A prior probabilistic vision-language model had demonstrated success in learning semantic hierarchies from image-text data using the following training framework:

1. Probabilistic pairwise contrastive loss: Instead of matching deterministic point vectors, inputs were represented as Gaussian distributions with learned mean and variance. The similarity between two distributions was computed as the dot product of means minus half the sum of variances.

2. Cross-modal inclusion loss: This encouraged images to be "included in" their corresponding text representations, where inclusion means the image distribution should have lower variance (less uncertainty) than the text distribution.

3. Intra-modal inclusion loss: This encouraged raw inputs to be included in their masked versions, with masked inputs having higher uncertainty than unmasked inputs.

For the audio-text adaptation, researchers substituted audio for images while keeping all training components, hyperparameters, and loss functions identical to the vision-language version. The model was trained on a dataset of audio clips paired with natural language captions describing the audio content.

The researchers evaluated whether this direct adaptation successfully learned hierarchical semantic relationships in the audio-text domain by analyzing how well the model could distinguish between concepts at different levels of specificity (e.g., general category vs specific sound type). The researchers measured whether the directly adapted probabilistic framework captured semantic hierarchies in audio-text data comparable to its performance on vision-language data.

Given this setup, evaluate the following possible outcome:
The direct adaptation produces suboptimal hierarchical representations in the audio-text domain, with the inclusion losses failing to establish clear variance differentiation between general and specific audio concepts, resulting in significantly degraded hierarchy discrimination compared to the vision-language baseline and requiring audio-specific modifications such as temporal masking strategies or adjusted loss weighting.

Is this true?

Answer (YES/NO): YES